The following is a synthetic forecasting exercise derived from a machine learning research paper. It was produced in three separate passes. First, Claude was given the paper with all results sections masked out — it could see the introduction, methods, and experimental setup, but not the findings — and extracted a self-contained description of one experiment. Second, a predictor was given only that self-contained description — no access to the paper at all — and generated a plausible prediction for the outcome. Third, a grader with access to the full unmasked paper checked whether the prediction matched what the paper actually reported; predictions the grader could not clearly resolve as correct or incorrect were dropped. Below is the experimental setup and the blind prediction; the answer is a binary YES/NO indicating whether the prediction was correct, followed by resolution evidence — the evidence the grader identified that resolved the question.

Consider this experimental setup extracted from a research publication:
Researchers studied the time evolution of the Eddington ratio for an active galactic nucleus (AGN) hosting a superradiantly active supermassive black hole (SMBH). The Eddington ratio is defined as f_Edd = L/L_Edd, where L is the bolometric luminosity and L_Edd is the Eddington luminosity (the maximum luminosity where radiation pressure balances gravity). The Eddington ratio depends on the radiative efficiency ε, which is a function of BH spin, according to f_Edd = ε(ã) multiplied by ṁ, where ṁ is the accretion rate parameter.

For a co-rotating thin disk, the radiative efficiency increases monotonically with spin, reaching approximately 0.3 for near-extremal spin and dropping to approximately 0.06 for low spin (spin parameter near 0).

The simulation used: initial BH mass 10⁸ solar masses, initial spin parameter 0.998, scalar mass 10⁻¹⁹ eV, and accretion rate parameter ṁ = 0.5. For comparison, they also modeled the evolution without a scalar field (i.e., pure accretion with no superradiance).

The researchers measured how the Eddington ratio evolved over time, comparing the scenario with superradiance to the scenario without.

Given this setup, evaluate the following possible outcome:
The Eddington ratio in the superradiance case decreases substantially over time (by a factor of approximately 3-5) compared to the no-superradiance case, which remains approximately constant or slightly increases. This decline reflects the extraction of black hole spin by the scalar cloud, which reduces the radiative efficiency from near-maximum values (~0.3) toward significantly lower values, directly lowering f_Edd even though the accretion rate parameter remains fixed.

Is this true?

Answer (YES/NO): NO